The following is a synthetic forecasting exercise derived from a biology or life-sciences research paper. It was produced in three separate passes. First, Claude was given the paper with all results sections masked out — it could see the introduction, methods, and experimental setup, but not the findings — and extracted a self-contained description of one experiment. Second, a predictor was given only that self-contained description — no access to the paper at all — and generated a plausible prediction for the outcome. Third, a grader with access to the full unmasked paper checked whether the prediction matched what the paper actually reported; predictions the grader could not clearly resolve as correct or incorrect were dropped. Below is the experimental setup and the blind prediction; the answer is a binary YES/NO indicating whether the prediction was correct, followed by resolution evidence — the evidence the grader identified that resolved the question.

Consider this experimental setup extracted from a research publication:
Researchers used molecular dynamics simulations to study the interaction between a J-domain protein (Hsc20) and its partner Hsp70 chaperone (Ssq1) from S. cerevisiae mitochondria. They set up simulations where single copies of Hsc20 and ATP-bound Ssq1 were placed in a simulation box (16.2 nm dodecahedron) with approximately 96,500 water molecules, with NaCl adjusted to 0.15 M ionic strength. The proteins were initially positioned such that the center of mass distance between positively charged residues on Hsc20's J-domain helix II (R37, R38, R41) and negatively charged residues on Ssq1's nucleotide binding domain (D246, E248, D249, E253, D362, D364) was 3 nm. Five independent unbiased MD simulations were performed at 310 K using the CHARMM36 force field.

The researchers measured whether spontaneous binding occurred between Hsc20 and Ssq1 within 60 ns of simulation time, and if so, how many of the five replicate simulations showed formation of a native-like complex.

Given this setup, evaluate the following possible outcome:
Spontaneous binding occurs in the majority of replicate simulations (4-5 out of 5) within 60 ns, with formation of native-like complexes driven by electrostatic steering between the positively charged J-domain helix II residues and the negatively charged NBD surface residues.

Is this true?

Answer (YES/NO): NO